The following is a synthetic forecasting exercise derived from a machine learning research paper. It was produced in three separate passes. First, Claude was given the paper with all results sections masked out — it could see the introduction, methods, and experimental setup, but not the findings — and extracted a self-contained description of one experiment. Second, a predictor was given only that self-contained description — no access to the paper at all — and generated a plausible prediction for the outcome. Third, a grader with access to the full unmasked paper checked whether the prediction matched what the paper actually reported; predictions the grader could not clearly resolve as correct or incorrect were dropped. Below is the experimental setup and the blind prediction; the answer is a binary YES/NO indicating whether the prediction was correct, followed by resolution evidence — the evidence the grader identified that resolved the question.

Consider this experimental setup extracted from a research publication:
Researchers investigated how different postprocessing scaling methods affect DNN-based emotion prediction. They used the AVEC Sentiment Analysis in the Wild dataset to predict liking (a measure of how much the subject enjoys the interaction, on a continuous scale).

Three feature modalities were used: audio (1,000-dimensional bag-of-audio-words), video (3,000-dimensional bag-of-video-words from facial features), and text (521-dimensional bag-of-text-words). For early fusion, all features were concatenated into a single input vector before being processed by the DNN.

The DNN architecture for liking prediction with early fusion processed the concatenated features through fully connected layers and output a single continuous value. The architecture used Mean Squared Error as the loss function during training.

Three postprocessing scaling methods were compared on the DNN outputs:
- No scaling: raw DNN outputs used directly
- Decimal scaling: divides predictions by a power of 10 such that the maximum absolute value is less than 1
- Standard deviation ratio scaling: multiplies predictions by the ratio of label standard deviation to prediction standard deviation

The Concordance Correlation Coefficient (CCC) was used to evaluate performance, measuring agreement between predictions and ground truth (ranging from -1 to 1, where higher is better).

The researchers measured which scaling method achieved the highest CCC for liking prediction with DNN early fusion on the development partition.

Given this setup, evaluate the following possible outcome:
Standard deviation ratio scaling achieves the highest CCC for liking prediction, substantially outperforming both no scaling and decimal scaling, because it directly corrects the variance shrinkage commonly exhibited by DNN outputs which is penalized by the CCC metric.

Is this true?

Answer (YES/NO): NO